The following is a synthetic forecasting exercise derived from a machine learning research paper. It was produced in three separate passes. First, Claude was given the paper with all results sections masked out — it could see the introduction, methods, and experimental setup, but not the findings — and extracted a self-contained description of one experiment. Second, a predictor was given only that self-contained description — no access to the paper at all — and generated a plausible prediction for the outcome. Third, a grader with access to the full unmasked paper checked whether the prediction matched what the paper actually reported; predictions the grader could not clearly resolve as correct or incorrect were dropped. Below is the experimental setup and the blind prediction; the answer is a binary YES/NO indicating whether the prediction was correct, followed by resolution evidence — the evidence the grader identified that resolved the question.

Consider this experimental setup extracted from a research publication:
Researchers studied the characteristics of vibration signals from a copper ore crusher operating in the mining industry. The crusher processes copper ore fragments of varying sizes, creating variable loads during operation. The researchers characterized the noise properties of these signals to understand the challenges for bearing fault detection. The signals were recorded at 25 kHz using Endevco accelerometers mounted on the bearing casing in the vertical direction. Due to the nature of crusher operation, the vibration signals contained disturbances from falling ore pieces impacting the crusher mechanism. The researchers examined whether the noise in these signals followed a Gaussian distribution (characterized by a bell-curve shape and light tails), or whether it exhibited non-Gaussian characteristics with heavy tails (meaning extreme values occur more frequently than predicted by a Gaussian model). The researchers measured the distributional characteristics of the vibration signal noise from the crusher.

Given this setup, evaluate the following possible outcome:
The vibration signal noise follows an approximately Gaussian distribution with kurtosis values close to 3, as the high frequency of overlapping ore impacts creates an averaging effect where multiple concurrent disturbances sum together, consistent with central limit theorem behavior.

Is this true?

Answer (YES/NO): NO